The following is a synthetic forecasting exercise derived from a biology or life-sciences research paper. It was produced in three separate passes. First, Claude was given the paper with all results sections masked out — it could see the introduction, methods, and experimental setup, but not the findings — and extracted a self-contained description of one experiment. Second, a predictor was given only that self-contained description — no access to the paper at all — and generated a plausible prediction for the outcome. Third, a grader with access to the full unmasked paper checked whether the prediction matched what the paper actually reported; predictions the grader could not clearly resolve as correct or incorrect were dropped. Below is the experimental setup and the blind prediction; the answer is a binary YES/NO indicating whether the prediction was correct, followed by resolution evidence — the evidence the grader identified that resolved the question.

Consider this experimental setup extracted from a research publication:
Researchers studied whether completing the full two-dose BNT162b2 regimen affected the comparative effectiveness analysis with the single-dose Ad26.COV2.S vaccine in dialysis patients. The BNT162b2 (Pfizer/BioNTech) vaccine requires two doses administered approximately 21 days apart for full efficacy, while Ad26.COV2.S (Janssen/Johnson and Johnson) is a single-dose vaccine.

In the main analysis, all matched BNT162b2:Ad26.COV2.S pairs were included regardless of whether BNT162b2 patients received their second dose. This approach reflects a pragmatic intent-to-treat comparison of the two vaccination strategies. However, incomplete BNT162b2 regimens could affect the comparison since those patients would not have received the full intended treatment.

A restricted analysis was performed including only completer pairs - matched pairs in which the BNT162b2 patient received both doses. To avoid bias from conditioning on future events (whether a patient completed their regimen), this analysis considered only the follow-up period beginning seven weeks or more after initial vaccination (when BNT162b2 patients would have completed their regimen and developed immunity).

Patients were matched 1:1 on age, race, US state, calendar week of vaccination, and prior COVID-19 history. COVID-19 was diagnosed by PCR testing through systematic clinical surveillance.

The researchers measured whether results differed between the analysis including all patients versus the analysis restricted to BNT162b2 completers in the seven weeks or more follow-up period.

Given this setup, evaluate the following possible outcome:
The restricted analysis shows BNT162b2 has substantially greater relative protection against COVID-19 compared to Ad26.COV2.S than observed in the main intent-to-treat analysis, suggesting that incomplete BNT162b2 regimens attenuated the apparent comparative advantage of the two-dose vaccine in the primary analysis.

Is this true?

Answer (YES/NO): NO